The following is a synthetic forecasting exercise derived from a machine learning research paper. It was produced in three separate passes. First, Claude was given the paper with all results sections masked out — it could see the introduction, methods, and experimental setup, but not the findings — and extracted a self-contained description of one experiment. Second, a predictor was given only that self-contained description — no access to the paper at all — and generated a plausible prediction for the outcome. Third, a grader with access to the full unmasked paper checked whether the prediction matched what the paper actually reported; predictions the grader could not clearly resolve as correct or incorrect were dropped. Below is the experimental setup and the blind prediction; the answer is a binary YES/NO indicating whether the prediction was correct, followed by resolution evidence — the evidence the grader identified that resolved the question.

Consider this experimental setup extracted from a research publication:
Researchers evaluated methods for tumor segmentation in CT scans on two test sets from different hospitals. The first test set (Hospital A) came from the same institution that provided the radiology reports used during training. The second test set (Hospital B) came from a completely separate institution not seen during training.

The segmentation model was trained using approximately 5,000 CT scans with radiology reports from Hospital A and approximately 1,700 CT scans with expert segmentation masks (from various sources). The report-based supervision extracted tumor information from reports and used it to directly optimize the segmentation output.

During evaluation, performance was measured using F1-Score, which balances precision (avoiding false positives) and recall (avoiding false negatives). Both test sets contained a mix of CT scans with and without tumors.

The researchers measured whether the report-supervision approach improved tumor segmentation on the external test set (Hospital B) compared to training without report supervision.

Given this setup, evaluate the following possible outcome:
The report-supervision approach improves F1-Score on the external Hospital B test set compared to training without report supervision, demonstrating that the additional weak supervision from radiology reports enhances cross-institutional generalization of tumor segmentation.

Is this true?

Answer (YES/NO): YES